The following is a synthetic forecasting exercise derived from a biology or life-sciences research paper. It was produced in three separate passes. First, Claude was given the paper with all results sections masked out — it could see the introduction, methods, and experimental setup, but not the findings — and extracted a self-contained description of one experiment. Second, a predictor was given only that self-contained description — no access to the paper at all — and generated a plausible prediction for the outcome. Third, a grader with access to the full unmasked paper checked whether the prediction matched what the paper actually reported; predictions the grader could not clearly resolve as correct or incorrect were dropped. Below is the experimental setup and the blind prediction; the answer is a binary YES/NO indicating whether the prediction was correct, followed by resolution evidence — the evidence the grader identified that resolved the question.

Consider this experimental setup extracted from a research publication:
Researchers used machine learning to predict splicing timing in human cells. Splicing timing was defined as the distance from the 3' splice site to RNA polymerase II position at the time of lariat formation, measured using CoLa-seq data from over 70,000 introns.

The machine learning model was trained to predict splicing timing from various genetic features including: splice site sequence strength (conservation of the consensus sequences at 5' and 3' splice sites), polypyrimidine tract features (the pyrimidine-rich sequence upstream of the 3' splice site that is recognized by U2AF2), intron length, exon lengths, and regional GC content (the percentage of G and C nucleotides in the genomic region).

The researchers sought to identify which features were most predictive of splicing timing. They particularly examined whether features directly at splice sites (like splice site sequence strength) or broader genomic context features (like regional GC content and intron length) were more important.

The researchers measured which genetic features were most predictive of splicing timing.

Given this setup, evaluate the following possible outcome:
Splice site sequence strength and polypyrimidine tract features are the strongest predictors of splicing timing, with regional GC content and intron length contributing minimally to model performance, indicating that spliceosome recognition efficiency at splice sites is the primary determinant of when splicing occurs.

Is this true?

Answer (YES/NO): NO